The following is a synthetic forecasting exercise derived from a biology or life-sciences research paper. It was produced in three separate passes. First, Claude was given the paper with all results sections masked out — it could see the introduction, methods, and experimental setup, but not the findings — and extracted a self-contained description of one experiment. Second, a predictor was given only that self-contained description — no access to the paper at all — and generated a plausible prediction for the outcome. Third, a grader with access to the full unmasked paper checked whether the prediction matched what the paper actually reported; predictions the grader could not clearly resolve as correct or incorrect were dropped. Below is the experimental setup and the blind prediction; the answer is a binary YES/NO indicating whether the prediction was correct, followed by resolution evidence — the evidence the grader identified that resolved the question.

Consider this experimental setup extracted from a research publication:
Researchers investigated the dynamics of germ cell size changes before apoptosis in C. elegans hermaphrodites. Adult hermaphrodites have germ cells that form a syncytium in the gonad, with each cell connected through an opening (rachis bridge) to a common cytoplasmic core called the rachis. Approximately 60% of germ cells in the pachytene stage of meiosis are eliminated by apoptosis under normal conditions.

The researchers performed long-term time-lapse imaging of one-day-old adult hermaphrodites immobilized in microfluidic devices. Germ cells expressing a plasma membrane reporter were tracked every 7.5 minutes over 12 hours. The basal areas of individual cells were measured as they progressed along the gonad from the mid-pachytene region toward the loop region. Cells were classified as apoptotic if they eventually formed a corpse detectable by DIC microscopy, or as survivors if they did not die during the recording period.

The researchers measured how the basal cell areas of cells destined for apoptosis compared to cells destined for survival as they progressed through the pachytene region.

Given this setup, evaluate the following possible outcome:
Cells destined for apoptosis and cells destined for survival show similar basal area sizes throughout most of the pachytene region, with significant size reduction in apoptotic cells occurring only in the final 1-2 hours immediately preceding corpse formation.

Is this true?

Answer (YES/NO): YES